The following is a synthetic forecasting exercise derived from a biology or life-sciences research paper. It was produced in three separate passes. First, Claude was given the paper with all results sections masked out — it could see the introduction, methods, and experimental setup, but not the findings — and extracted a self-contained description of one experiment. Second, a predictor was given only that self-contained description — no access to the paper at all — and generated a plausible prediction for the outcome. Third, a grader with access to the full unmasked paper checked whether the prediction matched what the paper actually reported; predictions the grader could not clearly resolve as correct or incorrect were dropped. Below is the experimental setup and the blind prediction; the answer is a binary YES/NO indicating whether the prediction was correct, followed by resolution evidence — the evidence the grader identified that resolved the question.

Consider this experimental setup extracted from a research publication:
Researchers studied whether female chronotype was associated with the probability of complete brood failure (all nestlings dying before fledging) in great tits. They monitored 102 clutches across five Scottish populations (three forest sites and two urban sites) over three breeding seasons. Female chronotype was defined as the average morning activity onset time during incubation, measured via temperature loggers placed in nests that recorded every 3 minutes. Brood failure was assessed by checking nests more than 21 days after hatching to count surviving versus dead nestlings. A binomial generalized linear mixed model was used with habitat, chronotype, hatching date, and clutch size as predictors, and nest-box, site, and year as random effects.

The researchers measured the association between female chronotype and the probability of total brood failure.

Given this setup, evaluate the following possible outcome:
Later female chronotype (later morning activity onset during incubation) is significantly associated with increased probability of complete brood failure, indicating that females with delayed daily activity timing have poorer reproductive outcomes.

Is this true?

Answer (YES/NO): NO